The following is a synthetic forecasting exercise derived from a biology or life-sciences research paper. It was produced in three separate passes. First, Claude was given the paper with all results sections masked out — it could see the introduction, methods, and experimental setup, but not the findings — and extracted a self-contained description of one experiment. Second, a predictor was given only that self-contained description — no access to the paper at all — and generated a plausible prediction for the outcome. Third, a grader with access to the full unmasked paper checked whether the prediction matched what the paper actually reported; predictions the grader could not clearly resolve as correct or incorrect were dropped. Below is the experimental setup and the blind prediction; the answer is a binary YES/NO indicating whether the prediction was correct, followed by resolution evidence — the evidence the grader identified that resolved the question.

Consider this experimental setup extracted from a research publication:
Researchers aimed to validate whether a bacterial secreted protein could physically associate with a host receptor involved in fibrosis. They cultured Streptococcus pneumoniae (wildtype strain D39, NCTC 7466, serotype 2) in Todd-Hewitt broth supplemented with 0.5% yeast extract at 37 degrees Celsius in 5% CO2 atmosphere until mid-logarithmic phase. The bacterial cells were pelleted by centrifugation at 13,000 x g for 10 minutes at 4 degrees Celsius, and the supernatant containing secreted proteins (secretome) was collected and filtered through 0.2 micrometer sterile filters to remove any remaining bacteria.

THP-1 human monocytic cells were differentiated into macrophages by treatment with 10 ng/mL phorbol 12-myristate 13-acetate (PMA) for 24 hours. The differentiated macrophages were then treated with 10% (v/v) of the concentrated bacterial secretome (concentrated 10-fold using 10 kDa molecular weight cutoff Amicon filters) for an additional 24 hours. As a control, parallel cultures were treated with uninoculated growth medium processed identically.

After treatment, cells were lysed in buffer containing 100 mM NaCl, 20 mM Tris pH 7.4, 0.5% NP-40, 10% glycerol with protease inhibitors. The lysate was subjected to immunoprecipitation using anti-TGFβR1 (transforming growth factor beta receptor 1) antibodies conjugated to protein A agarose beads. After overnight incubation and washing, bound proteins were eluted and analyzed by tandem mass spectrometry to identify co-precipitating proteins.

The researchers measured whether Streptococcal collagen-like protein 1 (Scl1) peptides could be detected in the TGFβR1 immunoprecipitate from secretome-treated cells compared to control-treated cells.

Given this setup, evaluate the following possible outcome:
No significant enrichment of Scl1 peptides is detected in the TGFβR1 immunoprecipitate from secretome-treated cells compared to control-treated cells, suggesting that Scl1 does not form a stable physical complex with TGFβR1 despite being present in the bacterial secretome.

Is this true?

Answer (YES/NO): NO